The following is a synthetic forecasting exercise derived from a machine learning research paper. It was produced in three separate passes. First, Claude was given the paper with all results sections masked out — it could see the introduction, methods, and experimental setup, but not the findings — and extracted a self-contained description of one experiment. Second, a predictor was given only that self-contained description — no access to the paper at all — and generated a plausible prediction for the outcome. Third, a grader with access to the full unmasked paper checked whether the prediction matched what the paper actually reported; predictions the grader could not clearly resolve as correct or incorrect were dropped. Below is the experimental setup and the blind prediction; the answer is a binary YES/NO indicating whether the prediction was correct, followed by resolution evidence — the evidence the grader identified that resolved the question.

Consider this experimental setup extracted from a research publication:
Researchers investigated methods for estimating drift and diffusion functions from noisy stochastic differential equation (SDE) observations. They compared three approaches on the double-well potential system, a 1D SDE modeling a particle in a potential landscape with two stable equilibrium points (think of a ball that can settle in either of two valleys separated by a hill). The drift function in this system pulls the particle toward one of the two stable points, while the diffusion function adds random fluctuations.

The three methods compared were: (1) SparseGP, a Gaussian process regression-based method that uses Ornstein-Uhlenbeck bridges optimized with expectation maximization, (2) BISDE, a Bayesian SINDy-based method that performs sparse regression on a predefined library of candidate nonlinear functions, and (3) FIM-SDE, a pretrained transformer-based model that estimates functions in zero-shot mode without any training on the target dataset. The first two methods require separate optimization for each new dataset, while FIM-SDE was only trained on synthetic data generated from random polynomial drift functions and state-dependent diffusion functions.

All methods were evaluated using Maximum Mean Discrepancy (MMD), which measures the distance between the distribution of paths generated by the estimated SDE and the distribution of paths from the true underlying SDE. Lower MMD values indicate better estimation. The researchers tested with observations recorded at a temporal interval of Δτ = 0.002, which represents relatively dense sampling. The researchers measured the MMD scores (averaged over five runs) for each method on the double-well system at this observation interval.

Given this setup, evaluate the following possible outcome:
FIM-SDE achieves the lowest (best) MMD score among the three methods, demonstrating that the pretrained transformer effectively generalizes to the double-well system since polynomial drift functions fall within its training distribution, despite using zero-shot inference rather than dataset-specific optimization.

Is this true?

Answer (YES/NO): NO